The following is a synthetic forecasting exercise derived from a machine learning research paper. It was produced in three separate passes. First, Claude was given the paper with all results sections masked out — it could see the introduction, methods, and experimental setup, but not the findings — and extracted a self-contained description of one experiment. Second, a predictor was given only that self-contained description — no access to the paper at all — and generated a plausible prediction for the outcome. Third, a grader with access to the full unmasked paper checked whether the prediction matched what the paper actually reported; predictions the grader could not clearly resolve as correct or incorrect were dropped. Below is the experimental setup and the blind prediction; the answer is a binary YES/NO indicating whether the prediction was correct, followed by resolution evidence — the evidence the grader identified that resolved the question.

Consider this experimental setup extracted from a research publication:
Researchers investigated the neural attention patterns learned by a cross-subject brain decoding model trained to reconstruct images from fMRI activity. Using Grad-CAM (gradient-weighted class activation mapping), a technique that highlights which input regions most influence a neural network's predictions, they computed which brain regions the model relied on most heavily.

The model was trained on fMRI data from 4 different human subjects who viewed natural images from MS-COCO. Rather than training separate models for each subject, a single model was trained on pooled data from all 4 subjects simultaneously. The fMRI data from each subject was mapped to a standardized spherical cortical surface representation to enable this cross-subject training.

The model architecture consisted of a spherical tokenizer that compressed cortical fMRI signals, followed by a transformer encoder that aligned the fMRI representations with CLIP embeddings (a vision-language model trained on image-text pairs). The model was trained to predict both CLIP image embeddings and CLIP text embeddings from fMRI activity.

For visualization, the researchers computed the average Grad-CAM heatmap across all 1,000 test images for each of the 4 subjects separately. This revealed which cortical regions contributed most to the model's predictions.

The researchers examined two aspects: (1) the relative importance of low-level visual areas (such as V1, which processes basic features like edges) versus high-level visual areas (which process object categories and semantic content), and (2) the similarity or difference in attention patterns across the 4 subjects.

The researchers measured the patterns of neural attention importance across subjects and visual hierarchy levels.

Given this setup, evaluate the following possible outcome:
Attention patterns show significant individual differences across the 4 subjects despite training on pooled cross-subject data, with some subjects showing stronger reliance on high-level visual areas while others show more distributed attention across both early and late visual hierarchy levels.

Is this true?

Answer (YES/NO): NO